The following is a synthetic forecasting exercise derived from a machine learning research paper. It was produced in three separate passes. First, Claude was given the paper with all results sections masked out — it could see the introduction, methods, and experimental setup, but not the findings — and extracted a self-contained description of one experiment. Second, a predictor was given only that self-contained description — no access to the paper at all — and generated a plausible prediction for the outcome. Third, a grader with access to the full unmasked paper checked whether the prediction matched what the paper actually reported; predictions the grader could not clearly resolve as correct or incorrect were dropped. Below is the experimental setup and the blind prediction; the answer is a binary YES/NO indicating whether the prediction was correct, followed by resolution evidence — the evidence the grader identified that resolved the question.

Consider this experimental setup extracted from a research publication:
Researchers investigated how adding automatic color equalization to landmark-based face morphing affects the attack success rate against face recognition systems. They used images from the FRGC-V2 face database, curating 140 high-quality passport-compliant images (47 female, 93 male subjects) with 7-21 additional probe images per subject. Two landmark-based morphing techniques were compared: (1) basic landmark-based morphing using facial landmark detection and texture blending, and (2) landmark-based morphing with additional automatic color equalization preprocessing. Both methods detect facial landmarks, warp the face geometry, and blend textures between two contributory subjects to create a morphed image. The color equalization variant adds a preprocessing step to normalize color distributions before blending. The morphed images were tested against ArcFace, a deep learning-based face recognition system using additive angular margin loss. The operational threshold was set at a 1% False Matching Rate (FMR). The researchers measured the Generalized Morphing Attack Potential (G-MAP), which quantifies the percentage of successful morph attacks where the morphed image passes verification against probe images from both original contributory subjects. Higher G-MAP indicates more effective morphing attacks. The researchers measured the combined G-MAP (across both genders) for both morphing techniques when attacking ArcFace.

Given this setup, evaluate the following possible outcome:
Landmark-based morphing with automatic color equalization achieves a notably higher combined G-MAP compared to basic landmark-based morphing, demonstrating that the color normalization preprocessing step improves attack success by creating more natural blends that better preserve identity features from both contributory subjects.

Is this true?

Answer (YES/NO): NO